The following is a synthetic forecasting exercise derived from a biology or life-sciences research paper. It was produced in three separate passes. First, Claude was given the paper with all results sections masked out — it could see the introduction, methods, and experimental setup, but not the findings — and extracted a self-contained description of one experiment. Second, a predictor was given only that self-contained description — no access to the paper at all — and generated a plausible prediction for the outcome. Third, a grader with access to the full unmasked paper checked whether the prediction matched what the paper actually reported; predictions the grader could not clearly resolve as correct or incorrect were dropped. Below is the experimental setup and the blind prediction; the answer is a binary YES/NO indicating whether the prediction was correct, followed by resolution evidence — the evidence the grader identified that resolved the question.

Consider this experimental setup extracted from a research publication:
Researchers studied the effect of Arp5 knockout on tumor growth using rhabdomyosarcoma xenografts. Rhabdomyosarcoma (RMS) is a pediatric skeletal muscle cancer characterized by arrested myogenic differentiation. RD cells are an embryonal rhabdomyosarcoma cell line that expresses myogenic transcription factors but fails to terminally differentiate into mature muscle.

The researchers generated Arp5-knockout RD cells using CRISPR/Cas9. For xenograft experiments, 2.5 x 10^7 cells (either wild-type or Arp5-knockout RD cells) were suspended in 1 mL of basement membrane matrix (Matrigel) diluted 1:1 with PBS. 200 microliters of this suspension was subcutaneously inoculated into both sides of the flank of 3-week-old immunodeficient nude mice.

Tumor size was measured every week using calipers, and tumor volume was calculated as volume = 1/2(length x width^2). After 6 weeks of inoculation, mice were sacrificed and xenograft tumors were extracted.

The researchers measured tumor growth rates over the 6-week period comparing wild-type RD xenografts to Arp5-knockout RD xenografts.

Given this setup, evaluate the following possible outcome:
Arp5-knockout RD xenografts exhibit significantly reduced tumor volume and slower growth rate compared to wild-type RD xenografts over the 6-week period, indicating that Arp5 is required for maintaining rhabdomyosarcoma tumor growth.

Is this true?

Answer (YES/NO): YES